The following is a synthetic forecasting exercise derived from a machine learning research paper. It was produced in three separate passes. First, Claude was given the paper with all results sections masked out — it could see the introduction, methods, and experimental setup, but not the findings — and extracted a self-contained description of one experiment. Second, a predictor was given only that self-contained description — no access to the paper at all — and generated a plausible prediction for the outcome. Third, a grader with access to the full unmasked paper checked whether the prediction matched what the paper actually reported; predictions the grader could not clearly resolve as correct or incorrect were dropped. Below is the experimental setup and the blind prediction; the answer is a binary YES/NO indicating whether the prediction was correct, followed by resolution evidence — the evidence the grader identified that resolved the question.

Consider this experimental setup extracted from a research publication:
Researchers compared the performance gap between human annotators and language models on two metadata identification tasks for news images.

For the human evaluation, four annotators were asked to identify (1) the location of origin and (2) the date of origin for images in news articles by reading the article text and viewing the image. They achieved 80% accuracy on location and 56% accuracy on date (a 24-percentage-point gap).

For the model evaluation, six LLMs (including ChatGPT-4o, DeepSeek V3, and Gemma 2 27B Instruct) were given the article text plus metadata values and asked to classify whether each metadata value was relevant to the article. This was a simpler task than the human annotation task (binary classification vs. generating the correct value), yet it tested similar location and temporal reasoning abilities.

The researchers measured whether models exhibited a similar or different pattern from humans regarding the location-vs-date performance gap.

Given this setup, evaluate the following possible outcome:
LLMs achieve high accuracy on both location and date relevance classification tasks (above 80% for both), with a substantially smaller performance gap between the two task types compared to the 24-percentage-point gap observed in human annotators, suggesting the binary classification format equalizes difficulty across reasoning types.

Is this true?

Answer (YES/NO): NO